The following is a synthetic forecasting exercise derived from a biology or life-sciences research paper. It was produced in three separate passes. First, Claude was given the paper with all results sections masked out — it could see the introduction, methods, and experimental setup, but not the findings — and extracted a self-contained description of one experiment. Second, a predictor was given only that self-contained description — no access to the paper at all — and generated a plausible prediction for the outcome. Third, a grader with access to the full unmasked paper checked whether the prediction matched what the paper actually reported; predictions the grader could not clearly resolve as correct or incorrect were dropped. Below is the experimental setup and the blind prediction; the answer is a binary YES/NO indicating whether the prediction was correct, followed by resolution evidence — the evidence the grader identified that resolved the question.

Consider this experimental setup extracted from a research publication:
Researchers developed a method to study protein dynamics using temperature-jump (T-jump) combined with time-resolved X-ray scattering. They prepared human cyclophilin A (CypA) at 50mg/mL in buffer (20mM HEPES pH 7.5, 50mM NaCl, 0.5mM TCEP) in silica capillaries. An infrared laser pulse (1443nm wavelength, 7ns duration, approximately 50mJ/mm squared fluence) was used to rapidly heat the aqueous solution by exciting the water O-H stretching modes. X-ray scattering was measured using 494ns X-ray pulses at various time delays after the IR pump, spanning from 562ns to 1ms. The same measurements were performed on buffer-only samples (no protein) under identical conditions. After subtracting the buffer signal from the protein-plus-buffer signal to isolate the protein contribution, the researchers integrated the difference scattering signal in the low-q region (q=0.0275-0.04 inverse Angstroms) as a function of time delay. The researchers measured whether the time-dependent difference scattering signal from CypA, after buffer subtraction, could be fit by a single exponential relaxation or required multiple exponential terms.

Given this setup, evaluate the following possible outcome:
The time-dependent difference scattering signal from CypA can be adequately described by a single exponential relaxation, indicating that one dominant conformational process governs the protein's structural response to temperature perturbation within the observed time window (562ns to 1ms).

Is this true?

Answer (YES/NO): NO